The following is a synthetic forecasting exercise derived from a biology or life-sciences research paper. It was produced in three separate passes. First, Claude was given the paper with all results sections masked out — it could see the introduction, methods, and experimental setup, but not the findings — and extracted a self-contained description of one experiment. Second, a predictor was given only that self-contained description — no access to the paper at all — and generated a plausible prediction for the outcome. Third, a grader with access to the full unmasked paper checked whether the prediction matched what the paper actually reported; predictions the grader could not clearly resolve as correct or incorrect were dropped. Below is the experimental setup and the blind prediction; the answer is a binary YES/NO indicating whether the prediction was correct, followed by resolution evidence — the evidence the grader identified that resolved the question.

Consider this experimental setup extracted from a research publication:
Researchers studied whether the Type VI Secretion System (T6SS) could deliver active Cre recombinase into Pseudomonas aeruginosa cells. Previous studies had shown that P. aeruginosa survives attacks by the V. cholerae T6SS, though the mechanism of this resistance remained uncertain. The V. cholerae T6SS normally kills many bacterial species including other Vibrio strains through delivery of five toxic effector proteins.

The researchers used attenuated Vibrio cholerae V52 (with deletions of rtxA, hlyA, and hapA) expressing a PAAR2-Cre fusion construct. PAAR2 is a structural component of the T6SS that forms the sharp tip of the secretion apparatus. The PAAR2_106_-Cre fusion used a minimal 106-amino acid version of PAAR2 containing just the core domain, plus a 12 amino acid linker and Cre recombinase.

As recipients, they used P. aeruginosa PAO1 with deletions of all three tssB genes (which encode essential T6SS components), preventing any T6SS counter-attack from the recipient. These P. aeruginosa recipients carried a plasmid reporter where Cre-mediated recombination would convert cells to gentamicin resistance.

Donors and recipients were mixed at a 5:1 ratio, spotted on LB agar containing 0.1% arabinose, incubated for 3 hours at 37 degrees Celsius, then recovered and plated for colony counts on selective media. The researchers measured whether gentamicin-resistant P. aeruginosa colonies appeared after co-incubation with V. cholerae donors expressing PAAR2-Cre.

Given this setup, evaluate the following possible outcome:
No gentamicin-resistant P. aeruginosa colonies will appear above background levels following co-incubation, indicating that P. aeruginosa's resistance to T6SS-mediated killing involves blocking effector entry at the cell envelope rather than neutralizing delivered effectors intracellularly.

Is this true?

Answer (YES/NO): NO